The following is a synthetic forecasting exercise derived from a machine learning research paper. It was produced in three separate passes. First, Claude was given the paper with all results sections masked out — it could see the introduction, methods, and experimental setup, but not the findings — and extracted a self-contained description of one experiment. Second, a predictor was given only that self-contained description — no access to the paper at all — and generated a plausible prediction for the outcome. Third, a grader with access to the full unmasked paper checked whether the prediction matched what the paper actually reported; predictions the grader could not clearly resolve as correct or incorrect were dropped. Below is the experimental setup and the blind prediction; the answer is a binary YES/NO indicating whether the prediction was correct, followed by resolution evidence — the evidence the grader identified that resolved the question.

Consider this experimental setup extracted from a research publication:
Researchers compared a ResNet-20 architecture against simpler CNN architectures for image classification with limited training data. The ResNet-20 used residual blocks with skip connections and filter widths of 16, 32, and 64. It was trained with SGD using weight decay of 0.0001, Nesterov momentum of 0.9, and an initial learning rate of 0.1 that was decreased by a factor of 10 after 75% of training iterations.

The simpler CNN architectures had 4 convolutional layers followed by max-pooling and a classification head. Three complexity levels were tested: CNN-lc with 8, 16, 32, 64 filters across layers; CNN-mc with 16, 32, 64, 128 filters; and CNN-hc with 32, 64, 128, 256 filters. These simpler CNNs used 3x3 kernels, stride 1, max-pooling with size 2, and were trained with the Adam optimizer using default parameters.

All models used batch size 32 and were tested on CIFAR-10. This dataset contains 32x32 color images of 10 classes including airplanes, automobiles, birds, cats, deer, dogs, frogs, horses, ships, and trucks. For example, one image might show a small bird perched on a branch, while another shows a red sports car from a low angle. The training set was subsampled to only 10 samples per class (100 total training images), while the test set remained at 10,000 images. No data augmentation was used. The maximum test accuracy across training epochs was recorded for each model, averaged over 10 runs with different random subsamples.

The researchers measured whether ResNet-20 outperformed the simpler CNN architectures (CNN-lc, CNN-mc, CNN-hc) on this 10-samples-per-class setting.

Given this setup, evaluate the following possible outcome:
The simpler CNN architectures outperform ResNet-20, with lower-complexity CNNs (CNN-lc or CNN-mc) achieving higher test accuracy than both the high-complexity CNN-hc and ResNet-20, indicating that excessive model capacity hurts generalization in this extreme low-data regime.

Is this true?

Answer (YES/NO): NO